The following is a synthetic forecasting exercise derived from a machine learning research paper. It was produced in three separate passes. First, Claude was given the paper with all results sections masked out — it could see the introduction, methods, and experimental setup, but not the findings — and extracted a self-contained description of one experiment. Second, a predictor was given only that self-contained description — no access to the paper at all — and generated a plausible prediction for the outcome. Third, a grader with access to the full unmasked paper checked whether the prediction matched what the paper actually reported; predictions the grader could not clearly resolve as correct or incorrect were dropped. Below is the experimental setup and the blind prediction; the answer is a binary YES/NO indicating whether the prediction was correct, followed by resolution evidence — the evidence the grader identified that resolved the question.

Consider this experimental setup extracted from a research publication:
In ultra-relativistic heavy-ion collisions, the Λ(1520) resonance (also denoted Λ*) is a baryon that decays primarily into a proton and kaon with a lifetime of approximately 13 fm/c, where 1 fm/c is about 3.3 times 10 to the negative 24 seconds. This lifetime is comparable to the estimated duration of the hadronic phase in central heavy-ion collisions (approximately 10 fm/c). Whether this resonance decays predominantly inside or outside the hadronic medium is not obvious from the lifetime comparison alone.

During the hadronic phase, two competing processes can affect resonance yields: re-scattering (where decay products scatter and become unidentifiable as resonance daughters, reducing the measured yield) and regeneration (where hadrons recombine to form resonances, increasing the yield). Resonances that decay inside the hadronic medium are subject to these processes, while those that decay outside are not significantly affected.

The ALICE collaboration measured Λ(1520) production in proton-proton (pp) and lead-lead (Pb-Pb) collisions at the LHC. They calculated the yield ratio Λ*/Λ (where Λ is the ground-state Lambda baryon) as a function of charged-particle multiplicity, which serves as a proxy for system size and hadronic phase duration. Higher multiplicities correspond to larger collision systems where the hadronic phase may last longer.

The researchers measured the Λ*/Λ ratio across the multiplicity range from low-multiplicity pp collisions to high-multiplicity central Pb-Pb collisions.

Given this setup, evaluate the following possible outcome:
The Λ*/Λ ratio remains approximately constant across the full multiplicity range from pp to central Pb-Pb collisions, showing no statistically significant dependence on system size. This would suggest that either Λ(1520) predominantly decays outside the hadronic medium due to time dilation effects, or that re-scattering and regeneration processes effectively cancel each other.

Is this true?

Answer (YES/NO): NO